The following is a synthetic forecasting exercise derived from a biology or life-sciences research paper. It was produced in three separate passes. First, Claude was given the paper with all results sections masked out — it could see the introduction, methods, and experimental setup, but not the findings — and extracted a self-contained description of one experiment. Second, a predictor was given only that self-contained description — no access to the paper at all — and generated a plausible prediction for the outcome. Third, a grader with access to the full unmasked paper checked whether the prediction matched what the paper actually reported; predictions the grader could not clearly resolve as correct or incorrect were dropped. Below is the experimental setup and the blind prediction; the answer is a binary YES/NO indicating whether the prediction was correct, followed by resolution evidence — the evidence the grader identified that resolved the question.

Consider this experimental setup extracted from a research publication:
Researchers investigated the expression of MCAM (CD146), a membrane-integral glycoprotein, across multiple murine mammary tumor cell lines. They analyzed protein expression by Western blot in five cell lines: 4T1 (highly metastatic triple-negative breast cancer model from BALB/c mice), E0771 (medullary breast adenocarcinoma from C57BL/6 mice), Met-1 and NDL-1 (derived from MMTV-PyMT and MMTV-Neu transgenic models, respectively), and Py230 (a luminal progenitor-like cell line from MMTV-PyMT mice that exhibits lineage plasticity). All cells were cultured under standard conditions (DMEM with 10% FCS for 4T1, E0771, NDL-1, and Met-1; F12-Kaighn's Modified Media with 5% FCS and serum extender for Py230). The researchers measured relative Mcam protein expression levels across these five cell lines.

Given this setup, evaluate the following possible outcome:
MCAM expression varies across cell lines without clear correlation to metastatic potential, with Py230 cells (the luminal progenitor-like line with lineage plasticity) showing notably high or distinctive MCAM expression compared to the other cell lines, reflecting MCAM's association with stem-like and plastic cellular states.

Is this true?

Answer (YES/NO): YES